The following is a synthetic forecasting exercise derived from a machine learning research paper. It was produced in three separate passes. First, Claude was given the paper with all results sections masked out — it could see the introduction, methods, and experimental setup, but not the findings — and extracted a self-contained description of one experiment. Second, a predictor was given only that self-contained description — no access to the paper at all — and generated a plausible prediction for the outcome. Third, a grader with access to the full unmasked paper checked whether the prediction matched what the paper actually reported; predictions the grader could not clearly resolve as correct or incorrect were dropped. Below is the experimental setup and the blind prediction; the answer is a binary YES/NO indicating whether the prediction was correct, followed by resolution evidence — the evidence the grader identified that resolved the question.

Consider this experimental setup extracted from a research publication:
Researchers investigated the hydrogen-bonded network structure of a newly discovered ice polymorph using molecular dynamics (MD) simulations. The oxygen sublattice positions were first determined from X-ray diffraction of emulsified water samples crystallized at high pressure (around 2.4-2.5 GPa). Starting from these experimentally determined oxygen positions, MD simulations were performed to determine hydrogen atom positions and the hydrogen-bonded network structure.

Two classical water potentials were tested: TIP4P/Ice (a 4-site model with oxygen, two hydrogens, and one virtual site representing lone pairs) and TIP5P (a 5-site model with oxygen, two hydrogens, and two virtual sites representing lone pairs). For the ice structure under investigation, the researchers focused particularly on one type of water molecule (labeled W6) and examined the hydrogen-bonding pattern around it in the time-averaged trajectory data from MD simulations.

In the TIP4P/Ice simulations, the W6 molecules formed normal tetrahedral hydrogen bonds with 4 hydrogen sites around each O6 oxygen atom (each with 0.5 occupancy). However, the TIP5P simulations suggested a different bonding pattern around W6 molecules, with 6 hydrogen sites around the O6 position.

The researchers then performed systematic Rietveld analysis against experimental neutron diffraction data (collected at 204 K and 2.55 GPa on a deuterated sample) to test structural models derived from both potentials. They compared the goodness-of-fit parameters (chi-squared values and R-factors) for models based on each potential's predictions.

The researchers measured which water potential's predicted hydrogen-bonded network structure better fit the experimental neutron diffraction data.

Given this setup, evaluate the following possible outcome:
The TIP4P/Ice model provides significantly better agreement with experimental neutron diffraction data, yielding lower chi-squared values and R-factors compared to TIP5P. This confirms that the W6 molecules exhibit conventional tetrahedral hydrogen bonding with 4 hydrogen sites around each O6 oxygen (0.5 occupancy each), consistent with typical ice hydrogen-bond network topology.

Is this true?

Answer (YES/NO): YES